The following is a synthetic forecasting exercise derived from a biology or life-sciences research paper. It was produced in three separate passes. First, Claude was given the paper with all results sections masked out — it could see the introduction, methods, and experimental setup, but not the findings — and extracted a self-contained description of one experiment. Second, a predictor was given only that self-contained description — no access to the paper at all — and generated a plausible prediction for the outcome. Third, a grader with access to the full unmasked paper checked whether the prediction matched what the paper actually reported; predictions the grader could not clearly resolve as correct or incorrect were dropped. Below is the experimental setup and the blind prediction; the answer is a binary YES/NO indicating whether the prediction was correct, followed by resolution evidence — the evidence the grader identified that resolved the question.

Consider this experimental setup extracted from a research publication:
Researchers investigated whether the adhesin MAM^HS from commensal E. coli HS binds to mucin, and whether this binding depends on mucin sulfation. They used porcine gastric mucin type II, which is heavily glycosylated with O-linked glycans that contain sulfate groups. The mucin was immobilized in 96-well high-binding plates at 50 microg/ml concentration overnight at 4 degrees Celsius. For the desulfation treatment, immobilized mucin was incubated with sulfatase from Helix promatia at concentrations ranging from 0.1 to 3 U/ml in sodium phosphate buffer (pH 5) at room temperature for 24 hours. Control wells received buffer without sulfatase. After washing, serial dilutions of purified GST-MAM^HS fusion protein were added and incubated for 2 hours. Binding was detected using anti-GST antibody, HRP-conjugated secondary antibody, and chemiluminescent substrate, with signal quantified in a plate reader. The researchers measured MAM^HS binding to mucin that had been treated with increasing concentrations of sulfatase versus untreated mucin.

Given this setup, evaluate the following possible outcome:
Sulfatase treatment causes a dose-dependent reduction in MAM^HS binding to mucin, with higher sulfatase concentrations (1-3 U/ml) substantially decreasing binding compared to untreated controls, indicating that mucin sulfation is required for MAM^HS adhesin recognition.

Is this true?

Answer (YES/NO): YES